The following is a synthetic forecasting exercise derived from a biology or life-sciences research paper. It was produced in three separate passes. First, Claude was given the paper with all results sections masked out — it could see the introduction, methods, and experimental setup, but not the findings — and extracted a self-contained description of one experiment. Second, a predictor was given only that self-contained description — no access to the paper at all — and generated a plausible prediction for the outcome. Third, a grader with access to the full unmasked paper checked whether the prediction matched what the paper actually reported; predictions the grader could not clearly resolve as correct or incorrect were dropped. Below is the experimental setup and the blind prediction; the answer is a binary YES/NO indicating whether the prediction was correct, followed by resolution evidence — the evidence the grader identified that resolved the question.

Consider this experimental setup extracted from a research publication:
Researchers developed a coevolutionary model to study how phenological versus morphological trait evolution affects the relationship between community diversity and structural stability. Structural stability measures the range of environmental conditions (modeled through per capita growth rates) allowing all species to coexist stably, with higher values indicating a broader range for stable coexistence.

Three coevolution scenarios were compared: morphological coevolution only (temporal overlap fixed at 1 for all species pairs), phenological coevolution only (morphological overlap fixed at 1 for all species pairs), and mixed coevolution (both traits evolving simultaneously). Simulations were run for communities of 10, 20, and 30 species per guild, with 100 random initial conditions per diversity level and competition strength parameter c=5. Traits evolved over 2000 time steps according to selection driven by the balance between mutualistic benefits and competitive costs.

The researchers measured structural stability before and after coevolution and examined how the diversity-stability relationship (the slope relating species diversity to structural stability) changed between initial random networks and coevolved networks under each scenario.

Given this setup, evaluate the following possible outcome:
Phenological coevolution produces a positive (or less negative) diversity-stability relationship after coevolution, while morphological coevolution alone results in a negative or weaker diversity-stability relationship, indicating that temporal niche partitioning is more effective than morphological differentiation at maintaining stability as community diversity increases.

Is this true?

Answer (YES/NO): YES